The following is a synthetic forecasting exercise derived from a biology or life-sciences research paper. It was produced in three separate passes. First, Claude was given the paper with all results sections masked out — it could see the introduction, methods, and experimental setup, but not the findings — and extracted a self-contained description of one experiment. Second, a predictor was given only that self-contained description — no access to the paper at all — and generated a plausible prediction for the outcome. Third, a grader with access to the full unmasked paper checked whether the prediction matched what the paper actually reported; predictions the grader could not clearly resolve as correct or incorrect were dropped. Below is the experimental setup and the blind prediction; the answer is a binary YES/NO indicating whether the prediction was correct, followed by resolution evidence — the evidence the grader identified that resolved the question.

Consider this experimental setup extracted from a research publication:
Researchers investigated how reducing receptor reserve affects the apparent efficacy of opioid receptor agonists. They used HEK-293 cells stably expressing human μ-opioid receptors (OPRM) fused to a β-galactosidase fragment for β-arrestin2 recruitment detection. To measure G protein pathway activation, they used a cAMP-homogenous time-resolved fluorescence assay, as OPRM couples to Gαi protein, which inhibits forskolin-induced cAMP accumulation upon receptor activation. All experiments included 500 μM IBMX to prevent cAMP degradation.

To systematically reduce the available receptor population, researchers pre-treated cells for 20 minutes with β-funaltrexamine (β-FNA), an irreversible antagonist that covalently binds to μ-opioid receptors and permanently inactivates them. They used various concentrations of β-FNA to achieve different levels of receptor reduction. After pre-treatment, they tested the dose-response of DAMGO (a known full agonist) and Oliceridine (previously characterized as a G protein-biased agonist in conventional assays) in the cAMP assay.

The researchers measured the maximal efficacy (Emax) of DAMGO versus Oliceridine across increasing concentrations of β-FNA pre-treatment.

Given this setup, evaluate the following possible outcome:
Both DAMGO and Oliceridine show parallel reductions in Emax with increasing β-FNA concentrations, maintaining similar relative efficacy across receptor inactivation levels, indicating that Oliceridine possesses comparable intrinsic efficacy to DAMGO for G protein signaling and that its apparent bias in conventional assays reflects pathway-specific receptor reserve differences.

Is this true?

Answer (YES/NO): NO